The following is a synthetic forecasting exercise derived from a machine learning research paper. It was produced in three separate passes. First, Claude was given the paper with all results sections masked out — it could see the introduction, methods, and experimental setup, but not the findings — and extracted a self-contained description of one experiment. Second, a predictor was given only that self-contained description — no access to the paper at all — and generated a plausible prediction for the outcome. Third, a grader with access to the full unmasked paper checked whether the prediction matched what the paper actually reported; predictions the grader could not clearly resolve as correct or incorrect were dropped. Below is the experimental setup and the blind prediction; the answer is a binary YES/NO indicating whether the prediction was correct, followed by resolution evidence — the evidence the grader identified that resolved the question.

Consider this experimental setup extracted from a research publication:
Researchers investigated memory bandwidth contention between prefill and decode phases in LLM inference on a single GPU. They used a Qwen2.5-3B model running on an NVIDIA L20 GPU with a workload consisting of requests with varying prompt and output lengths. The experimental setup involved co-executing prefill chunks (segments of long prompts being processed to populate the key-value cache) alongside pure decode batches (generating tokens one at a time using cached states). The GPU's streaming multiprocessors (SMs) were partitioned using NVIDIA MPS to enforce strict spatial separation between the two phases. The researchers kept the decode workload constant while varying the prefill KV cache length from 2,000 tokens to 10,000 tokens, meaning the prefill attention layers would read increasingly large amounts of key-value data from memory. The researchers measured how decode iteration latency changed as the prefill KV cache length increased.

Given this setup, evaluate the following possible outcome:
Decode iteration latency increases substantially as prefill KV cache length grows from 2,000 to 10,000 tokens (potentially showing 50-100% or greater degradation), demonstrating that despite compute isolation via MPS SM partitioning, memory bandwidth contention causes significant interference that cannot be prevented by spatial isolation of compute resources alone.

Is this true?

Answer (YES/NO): NO